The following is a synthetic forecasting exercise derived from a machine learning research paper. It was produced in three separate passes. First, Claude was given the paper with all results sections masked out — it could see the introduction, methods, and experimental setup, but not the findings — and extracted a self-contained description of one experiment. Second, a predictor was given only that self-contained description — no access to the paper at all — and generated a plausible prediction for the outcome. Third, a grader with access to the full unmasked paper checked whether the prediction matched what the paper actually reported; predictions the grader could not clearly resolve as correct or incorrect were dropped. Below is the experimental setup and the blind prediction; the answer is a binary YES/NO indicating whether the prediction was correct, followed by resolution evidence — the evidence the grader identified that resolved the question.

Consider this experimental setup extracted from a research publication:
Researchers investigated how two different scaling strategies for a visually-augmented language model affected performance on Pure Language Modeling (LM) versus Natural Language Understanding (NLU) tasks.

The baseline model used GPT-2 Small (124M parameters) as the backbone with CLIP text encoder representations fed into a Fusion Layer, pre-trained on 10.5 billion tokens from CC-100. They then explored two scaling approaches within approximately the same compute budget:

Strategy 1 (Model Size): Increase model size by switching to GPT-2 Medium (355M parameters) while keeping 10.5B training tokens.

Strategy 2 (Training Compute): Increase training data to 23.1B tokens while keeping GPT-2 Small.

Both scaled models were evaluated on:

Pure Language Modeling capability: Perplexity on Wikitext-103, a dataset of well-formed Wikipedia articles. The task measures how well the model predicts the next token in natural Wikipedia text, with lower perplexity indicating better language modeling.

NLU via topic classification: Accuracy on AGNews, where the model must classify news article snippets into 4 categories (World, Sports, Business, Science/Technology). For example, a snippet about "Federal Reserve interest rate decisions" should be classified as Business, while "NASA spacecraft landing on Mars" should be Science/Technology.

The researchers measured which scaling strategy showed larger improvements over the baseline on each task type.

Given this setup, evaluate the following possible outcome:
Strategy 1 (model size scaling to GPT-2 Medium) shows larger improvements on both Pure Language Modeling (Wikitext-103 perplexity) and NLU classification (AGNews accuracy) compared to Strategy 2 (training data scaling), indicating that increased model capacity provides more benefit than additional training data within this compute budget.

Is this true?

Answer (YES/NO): NO